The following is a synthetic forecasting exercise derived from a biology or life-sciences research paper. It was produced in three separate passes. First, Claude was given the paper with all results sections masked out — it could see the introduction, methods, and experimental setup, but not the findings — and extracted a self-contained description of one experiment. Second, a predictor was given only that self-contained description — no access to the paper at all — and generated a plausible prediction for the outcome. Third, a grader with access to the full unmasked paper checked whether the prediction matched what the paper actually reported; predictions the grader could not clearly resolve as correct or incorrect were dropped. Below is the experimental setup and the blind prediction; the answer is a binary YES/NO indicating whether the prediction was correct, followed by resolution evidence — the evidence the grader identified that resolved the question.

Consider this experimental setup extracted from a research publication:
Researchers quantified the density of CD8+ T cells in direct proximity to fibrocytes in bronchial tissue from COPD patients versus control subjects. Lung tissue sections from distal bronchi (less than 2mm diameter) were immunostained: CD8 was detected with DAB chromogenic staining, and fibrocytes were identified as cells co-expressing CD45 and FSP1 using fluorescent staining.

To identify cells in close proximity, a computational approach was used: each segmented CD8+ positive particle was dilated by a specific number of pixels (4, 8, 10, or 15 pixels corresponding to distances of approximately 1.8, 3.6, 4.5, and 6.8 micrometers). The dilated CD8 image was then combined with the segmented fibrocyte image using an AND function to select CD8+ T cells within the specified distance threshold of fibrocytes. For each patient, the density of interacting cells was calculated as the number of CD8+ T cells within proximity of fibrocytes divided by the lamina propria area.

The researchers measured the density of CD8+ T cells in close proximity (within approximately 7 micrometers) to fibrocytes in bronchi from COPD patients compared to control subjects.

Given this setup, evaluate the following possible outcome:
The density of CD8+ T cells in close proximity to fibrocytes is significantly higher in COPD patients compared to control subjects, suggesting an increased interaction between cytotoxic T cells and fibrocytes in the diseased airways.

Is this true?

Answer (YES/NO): YES